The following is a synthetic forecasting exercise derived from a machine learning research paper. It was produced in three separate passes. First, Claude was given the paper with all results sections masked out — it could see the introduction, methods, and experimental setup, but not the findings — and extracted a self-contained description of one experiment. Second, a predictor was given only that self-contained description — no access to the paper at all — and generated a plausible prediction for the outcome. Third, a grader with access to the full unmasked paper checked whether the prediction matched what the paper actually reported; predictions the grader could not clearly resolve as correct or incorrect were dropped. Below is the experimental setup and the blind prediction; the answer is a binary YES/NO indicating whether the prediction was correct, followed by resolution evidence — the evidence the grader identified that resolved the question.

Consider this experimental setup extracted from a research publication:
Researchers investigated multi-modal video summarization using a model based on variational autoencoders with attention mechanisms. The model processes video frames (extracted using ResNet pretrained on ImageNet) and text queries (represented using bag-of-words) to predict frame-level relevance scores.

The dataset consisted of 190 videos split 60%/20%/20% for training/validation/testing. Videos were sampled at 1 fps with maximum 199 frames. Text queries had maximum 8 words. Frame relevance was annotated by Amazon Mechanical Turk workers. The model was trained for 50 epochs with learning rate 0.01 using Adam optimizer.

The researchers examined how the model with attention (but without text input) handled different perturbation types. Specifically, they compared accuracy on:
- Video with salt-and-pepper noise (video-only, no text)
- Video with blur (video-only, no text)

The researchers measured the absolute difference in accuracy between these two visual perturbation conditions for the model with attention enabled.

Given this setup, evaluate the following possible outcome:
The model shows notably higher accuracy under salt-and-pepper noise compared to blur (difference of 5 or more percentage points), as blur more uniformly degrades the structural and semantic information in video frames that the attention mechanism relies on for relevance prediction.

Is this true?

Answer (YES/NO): YES